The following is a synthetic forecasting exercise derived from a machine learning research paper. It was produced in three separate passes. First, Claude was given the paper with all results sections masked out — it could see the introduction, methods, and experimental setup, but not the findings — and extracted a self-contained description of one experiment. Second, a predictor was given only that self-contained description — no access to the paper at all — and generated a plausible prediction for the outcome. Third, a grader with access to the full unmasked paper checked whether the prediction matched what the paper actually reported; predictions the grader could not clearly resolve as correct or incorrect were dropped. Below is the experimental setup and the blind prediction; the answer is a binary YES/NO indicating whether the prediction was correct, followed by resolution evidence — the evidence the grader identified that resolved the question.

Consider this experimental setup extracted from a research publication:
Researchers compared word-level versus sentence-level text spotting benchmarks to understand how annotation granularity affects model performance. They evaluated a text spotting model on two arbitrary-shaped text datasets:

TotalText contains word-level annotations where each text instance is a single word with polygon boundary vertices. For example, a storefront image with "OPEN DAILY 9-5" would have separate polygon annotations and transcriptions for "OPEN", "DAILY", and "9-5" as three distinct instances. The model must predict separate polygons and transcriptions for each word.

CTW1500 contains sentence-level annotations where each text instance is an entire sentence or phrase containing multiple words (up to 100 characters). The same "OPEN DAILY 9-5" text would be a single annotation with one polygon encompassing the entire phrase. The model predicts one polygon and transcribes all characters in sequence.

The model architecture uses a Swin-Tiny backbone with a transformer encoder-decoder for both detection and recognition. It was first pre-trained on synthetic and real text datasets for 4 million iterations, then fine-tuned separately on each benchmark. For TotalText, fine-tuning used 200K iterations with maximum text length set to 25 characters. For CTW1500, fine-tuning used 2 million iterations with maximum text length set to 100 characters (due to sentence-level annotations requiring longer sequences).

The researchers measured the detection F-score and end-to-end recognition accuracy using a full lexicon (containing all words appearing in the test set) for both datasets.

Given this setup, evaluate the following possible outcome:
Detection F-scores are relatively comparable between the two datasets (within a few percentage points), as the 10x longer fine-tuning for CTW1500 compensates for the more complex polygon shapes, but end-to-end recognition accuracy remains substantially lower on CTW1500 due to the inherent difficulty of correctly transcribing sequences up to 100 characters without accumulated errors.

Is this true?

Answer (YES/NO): YES